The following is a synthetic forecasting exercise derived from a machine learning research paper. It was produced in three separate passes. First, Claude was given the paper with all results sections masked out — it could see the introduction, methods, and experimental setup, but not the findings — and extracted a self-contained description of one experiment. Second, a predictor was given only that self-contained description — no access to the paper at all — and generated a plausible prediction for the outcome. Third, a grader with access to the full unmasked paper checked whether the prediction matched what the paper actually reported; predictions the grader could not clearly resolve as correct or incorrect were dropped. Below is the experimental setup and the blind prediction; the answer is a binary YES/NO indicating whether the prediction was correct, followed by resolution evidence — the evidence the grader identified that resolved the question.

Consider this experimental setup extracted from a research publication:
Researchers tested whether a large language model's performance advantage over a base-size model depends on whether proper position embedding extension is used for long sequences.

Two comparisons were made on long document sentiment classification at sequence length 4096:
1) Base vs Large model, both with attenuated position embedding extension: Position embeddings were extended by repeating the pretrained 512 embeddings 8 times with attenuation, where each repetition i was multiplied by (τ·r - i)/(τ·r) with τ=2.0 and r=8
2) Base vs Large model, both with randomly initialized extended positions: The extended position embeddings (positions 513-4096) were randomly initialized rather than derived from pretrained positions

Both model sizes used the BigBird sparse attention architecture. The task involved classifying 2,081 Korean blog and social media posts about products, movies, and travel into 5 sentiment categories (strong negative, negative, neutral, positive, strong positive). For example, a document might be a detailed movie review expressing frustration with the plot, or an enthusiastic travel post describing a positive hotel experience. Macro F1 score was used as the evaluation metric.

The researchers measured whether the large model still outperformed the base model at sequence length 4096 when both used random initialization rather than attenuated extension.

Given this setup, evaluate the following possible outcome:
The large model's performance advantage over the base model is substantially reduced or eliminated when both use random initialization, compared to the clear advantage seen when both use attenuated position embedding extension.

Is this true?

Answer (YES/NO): YES